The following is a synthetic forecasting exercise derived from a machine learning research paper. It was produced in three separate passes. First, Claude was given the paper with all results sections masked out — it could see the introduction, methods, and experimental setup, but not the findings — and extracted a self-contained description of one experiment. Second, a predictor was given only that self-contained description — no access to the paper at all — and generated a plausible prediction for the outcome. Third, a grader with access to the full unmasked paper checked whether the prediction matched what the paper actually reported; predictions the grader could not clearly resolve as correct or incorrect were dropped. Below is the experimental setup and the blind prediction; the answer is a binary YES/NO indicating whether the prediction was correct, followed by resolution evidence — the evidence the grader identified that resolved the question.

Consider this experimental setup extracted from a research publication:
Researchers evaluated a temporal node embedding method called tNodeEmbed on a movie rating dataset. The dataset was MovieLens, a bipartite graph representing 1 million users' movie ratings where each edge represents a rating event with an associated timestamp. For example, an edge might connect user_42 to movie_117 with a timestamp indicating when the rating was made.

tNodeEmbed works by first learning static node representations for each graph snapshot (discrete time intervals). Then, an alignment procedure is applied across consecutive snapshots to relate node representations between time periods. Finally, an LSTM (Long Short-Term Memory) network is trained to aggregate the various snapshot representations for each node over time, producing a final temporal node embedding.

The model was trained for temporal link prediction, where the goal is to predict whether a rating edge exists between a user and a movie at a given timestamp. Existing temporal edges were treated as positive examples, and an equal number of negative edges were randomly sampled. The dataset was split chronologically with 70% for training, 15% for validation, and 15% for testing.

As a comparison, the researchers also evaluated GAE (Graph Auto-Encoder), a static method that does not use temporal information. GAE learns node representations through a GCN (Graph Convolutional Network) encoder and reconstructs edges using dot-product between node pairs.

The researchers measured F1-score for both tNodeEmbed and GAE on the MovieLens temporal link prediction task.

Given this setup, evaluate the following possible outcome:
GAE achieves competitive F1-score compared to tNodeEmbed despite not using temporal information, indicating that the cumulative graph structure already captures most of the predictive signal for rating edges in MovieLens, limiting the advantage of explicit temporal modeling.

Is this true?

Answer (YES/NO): NO